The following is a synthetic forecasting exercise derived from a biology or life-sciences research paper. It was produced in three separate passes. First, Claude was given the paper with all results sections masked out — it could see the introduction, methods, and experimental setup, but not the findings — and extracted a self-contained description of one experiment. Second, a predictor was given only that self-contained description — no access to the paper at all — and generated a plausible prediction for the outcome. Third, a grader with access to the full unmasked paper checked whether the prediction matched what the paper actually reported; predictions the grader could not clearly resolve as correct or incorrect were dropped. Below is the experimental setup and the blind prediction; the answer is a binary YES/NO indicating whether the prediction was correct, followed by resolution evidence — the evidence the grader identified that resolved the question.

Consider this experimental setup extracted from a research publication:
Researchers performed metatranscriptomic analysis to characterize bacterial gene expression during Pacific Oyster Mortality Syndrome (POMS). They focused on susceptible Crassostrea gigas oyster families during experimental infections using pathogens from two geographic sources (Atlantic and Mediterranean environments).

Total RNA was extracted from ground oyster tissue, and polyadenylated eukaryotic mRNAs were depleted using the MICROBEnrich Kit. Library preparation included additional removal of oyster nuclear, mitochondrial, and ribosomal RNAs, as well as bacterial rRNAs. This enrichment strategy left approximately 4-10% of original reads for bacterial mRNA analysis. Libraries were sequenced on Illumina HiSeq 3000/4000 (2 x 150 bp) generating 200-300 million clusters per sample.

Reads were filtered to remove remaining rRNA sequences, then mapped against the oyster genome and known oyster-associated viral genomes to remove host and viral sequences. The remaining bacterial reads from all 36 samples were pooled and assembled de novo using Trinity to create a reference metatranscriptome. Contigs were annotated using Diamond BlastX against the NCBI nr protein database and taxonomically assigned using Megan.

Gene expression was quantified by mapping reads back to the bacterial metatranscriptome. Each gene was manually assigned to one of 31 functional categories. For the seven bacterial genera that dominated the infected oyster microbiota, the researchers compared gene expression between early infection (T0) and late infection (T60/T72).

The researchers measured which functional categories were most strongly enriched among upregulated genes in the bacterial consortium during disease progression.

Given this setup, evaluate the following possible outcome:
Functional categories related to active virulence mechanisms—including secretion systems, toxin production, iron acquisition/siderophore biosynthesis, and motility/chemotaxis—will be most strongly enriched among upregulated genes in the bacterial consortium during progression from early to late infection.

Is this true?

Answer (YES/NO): NO